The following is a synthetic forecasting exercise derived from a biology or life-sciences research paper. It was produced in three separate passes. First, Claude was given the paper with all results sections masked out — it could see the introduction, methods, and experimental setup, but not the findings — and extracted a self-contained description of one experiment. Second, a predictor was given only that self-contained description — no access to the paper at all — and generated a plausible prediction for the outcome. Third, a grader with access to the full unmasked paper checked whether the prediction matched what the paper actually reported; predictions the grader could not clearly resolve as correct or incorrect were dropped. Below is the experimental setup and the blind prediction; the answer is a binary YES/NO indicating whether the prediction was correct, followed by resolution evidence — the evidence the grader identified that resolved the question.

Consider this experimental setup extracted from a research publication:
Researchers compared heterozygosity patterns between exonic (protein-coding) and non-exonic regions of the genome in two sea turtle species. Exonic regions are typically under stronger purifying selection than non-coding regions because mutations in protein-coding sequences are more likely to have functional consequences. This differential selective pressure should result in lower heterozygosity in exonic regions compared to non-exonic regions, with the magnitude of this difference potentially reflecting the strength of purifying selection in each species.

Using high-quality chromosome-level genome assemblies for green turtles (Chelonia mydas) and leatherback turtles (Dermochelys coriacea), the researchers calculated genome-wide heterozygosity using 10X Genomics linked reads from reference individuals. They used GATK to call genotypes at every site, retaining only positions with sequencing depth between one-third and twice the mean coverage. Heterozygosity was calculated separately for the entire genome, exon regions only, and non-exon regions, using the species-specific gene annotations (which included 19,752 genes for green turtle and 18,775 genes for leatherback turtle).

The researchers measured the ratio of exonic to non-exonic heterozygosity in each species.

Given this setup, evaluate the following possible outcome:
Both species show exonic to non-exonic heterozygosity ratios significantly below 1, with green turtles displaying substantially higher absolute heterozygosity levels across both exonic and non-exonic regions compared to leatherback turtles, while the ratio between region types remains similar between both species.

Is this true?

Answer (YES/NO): NO